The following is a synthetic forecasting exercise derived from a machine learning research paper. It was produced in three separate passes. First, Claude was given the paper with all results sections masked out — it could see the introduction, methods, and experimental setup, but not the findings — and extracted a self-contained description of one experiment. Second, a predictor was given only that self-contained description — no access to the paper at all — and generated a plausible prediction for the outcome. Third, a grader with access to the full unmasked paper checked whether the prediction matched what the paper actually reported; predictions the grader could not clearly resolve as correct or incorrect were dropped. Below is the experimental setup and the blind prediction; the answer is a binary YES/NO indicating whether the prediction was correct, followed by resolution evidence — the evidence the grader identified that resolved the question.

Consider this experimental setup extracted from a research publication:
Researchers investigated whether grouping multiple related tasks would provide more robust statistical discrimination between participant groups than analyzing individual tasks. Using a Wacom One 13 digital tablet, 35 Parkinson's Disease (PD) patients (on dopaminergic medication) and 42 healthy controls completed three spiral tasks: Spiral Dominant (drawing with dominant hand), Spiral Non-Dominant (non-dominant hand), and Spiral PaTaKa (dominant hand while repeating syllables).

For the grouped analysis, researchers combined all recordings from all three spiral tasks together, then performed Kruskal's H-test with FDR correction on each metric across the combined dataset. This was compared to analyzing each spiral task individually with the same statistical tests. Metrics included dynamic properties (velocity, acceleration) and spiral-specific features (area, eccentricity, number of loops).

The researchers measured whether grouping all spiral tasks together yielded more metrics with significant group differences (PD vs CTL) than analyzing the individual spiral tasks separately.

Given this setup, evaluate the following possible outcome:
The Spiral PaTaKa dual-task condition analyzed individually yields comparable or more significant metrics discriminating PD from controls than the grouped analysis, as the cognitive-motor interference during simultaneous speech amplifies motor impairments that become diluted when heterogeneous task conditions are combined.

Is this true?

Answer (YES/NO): NO